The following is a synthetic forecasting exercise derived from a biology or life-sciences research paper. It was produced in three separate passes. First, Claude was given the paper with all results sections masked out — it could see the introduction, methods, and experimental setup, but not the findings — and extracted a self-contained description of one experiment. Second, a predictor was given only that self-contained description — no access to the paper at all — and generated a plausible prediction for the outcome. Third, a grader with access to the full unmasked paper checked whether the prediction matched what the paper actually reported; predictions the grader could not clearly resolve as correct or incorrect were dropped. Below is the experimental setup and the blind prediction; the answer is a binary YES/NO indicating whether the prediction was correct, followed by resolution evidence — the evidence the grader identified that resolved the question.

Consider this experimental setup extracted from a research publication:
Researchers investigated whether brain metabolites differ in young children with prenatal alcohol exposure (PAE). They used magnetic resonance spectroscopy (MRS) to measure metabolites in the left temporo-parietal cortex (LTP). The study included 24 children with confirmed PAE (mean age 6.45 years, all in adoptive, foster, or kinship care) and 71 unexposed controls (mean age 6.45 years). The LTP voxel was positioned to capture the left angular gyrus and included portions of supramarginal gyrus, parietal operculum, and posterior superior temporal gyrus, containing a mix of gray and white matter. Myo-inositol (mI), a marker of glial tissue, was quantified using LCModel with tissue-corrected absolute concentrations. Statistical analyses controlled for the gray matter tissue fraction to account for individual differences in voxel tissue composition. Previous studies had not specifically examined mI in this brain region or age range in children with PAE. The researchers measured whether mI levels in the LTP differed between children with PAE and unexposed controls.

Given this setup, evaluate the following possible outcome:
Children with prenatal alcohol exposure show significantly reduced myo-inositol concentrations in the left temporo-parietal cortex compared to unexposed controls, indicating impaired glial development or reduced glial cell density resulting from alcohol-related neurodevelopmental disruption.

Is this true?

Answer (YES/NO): NO